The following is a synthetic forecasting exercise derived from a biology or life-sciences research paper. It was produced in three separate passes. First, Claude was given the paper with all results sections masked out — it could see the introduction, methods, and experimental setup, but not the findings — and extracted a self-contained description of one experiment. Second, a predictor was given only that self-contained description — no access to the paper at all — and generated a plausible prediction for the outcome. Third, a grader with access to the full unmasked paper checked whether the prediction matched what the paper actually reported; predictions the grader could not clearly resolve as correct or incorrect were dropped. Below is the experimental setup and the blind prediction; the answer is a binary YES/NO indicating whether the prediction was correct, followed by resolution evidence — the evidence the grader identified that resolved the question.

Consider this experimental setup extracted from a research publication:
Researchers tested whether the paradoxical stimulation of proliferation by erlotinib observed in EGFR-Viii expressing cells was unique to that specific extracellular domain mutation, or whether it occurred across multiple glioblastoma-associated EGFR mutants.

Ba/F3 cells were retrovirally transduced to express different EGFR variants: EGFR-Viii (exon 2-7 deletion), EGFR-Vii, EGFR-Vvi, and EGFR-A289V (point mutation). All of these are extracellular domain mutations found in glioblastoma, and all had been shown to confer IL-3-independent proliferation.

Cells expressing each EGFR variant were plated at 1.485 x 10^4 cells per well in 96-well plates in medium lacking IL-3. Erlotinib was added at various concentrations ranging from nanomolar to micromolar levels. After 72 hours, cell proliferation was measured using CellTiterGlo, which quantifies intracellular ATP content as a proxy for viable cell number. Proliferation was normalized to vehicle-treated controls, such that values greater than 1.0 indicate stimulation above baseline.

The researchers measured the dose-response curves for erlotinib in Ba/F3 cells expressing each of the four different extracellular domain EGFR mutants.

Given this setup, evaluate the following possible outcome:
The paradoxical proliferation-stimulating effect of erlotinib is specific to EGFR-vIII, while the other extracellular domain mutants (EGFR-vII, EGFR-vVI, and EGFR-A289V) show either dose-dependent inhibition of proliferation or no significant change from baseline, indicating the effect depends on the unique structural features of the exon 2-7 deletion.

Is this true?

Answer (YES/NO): NO